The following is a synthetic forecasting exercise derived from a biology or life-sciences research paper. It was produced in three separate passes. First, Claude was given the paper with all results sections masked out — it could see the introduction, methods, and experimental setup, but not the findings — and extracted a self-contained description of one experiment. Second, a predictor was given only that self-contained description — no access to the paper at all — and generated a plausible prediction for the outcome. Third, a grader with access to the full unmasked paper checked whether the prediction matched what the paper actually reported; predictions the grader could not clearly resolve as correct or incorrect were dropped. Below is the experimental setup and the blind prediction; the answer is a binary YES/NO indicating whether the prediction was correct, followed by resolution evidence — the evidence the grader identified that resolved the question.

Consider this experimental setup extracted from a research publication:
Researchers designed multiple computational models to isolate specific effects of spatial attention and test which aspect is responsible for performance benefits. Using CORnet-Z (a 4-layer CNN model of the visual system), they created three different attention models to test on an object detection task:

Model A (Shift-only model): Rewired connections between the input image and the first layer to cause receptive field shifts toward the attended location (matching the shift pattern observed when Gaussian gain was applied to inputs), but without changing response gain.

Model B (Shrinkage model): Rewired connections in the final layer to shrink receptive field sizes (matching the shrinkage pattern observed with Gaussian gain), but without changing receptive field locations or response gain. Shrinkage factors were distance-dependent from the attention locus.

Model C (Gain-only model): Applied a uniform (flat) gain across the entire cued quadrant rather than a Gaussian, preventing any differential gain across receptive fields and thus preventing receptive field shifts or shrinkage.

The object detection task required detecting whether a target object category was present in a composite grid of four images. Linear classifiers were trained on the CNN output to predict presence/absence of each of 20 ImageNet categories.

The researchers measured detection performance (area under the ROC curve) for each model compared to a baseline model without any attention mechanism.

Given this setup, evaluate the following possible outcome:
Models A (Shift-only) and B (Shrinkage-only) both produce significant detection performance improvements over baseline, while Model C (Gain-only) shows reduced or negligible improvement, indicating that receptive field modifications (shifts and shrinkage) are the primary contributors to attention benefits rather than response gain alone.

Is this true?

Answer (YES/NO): NO